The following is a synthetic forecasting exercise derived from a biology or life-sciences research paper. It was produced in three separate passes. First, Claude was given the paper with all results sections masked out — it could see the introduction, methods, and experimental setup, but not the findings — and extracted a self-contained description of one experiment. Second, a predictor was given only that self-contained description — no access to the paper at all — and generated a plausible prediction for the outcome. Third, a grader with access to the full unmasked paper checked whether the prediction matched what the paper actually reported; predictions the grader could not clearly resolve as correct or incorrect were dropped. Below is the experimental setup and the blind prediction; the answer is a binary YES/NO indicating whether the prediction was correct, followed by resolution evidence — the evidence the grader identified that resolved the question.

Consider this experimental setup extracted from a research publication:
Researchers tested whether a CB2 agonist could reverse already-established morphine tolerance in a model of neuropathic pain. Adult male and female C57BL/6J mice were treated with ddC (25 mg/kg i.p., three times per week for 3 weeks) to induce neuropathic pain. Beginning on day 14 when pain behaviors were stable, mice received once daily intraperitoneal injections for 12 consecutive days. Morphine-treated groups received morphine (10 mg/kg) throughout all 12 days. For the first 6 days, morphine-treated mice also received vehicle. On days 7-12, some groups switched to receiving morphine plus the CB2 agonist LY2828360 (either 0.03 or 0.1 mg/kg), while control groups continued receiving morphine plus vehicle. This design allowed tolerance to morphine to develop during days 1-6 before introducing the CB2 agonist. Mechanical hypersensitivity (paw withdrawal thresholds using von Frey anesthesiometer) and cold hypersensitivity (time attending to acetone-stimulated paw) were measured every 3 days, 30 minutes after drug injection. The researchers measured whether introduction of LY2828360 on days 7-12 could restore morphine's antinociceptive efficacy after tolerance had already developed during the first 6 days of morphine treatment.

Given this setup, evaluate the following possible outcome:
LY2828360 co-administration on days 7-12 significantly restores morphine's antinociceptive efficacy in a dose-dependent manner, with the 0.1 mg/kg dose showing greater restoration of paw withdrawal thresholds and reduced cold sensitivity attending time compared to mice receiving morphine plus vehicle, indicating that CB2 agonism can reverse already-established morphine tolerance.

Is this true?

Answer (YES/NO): YES